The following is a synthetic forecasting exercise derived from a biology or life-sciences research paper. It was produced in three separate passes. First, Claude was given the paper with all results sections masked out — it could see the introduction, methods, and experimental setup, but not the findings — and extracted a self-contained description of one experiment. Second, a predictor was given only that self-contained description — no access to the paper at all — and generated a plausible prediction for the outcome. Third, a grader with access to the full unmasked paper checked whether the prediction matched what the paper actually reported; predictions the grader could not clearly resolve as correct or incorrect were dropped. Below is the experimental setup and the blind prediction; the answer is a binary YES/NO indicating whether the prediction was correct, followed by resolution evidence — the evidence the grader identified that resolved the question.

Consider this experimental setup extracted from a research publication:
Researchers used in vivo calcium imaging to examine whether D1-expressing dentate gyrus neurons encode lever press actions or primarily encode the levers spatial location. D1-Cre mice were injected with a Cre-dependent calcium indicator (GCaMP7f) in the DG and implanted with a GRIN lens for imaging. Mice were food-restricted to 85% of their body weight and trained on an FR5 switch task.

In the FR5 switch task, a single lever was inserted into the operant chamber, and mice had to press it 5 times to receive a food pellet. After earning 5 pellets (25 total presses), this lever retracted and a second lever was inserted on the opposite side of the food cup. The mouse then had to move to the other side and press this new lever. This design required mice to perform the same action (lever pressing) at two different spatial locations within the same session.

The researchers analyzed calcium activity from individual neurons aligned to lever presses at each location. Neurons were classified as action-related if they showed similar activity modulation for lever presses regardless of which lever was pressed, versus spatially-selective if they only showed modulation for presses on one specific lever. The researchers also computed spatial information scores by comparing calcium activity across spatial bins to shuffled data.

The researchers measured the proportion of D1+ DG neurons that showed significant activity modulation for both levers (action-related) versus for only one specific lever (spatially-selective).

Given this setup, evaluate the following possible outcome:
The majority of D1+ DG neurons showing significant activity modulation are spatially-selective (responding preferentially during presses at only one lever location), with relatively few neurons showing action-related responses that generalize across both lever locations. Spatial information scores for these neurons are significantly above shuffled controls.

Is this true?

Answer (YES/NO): NO